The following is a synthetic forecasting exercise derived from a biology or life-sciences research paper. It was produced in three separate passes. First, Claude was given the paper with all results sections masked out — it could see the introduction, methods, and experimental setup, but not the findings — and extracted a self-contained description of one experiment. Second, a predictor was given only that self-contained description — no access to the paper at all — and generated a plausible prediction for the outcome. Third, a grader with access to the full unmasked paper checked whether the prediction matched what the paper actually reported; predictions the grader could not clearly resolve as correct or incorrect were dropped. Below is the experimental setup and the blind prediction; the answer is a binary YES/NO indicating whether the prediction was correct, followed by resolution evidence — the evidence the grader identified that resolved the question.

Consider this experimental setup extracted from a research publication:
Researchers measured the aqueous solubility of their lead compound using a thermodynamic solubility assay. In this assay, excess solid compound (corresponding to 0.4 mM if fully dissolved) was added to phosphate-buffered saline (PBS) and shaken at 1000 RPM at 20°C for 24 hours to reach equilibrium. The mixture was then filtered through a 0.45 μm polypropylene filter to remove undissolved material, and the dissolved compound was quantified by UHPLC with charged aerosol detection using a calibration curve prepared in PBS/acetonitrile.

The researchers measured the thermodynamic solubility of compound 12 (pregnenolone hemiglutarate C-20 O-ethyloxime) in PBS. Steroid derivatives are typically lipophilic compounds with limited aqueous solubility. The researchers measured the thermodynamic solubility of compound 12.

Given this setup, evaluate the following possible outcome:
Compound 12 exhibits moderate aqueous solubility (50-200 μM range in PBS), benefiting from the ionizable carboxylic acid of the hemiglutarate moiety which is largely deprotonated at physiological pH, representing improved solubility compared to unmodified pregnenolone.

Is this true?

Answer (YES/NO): NO